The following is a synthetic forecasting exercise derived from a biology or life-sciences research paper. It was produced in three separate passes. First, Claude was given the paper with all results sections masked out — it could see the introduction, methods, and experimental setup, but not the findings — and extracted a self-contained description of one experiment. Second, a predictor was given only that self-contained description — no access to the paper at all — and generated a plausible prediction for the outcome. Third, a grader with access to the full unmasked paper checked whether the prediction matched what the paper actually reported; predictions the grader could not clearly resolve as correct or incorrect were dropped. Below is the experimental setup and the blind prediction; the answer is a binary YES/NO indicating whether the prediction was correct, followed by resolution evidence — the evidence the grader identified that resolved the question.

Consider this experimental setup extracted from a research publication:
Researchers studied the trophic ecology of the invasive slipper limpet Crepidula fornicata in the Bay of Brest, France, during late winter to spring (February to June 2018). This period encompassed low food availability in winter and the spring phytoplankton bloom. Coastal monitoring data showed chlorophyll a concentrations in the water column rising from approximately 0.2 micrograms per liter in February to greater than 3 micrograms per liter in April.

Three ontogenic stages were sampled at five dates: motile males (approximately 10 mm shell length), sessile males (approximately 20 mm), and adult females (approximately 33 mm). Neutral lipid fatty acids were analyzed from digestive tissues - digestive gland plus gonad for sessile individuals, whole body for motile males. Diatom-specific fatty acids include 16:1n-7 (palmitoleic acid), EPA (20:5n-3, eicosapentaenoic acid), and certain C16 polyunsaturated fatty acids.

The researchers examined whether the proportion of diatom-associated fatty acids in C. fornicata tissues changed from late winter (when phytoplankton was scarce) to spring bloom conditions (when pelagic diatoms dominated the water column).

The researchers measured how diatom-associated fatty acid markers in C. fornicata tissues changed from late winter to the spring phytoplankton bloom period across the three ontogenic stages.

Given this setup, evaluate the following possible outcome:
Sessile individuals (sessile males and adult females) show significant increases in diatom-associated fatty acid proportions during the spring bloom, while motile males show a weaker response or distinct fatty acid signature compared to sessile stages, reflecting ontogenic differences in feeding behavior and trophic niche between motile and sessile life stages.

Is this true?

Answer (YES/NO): NO